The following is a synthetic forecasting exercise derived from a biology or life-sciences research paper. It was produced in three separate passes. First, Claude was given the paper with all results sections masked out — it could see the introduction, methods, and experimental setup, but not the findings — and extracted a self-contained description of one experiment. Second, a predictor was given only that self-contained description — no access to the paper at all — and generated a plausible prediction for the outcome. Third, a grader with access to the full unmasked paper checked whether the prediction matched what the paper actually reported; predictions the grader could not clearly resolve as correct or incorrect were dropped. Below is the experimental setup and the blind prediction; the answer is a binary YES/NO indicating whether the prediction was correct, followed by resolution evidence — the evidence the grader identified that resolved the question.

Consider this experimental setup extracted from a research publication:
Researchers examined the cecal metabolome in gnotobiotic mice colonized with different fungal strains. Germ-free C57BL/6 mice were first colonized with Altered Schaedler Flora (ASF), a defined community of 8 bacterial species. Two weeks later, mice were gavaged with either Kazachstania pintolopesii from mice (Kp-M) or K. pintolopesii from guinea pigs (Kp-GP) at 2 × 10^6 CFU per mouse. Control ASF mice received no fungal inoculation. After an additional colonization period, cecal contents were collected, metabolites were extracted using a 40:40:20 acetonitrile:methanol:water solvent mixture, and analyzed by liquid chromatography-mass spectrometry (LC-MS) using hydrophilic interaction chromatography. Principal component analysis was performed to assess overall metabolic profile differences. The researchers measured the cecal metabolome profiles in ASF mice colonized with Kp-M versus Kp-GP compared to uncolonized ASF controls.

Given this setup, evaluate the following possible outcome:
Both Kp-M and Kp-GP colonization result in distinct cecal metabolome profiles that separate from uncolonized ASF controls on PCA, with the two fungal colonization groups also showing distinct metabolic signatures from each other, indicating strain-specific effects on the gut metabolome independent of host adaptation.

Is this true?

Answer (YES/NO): NO